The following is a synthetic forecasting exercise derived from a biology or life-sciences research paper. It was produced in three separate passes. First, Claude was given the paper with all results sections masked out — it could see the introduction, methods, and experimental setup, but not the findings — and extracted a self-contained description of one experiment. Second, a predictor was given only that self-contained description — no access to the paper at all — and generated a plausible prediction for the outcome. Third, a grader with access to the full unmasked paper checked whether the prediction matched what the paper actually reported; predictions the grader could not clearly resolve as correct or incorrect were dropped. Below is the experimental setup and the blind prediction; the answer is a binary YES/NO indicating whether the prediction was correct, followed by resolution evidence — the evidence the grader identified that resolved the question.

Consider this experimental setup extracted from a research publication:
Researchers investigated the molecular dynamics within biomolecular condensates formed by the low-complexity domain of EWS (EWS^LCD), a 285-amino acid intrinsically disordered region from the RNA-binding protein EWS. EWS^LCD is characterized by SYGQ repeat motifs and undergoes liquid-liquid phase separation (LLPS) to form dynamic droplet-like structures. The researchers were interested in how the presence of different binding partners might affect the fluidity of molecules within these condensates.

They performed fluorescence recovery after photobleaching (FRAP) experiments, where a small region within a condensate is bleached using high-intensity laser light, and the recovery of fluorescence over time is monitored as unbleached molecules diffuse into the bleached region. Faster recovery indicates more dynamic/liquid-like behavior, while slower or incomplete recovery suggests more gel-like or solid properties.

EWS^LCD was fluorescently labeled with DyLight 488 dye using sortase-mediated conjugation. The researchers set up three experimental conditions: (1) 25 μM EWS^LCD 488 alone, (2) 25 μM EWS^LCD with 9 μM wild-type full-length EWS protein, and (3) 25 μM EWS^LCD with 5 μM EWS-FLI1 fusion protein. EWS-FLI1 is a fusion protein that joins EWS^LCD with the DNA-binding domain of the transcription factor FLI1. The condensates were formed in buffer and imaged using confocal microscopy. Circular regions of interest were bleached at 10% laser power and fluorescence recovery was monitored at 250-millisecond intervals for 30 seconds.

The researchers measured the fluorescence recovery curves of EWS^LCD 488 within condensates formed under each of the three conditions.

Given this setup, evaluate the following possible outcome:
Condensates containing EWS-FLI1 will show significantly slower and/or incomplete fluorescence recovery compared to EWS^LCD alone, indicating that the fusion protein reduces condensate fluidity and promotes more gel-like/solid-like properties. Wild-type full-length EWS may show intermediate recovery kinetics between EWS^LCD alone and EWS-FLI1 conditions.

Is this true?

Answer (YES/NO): NO